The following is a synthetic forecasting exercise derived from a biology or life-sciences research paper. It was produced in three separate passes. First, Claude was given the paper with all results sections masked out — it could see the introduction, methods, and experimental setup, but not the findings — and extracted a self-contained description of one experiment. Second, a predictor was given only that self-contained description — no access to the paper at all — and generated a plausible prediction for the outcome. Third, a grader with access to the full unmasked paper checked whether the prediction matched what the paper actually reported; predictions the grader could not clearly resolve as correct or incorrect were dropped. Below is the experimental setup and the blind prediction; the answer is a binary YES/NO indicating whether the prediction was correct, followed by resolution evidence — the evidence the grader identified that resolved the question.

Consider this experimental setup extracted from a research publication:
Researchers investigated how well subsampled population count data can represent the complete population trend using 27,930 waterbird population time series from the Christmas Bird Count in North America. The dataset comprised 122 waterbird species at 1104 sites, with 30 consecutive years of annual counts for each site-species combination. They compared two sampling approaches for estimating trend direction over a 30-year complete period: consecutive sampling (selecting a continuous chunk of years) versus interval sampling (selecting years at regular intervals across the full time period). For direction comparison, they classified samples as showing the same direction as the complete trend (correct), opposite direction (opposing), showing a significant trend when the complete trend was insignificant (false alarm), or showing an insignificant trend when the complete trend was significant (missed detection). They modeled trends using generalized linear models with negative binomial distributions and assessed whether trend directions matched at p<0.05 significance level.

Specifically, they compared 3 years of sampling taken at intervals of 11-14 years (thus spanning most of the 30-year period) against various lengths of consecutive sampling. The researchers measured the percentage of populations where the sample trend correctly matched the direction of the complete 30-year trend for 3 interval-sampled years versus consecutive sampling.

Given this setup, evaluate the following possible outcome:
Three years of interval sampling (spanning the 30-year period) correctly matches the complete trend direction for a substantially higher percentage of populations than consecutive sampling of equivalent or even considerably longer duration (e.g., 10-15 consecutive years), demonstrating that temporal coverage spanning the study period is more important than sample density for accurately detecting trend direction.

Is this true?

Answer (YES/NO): YES